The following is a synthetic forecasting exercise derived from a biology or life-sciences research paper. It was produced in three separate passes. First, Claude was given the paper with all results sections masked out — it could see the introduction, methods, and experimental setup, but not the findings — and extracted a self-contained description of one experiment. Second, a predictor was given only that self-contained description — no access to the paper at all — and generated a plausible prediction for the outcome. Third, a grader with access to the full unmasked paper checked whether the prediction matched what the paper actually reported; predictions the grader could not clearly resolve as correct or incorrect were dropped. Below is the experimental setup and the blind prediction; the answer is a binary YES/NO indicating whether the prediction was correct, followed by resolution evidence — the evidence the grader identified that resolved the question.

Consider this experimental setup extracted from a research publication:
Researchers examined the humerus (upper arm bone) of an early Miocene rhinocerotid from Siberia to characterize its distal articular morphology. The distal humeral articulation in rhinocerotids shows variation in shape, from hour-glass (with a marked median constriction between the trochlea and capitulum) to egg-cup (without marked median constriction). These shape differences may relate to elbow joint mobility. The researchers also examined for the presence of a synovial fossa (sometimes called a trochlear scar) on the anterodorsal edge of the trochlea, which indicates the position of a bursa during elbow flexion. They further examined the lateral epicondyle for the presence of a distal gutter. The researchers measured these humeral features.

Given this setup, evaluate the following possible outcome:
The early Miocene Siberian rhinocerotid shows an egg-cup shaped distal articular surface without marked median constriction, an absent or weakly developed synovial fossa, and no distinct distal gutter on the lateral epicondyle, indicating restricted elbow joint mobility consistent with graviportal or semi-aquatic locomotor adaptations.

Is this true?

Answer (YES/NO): YES